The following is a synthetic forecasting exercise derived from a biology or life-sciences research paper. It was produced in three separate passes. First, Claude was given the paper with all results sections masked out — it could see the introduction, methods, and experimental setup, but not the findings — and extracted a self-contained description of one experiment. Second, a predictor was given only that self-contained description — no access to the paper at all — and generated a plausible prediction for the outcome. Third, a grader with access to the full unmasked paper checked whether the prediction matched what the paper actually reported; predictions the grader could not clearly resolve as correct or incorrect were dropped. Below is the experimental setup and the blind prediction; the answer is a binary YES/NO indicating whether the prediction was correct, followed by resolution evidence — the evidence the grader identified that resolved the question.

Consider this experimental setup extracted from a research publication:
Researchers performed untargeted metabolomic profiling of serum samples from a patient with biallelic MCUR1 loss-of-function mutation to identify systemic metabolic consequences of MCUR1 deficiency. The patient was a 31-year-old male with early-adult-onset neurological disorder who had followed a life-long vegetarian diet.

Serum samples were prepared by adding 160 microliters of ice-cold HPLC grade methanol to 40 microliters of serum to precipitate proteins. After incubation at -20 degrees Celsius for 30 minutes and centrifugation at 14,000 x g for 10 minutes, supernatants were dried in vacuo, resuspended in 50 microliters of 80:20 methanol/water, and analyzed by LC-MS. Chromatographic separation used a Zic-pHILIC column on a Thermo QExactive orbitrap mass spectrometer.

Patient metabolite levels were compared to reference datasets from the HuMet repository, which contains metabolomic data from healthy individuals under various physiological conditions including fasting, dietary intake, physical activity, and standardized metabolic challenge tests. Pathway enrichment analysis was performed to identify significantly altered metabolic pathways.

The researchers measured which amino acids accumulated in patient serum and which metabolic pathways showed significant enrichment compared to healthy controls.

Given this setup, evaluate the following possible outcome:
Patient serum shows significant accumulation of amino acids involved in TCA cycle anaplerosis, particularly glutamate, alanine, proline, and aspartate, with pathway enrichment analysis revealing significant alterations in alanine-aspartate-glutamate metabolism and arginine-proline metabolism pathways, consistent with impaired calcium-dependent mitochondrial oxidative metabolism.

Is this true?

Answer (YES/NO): NO